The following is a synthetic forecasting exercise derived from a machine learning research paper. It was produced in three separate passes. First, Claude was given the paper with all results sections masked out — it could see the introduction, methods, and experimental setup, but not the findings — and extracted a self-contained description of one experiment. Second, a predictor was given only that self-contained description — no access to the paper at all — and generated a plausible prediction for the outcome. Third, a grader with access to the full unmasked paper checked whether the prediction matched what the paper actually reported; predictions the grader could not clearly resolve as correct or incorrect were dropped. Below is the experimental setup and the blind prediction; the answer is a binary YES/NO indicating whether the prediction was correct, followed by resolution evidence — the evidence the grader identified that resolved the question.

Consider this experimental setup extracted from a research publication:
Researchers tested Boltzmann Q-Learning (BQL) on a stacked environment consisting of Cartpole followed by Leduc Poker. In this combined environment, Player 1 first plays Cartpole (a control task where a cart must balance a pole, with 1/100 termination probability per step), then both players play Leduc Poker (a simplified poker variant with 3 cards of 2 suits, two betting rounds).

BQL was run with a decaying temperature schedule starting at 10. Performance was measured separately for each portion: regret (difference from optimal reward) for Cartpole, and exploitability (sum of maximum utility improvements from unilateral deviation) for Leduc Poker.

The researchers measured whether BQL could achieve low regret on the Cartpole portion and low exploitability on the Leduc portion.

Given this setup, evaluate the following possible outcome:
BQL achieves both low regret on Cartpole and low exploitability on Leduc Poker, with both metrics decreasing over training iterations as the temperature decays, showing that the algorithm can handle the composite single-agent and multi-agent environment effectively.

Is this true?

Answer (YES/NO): NO